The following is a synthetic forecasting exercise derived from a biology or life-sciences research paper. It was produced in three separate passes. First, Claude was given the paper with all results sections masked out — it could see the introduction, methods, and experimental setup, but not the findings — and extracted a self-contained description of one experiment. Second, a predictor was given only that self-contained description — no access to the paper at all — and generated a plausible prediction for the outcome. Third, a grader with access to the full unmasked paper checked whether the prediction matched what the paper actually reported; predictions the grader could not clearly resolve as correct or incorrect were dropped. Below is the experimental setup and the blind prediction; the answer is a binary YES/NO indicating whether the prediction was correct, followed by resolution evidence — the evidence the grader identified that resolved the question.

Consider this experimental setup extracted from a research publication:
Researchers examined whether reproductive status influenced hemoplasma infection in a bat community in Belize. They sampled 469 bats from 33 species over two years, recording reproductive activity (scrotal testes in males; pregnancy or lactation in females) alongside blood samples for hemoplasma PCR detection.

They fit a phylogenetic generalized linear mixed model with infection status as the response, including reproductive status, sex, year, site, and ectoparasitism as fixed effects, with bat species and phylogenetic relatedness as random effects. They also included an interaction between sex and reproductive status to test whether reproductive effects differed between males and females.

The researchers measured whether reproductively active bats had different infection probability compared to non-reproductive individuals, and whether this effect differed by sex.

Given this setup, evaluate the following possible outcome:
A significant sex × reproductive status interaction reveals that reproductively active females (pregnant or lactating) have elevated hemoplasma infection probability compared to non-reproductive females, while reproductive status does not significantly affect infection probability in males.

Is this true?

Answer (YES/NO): NO